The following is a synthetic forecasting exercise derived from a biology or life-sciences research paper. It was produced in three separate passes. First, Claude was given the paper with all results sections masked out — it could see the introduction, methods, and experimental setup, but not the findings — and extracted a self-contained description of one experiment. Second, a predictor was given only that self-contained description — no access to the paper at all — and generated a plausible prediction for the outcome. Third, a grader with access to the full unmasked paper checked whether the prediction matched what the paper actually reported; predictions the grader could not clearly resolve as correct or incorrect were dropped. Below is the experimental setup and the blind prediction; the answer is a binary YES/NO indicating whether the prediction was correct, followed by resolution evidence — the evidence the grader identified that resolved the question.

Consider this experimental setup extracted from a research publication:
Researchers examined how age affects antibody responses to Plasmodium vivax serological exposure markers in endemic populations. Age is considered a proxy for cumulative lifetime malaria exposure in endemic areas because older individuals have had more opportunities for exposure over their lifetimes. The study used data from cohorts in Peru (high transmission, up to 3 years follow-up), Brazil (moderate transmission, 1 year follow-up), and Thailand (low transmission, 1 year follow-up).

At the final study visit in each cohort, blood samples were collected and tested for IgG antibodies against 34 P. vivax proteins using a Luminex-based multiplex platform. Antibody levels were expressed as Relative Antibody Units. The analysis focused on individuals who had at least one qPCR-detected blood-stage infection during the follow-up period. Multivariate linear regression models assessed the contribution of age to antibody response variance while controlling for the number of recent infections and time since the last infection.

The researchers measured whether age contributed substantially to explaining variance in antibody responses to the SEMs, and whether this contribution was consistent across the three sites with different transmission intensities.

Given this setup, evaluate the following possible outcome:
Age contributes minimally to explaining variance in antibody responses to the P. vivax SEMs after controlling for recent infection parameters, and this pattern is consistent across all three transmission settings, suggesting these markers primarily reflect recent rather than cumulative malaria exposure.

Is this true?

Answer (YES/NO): NO